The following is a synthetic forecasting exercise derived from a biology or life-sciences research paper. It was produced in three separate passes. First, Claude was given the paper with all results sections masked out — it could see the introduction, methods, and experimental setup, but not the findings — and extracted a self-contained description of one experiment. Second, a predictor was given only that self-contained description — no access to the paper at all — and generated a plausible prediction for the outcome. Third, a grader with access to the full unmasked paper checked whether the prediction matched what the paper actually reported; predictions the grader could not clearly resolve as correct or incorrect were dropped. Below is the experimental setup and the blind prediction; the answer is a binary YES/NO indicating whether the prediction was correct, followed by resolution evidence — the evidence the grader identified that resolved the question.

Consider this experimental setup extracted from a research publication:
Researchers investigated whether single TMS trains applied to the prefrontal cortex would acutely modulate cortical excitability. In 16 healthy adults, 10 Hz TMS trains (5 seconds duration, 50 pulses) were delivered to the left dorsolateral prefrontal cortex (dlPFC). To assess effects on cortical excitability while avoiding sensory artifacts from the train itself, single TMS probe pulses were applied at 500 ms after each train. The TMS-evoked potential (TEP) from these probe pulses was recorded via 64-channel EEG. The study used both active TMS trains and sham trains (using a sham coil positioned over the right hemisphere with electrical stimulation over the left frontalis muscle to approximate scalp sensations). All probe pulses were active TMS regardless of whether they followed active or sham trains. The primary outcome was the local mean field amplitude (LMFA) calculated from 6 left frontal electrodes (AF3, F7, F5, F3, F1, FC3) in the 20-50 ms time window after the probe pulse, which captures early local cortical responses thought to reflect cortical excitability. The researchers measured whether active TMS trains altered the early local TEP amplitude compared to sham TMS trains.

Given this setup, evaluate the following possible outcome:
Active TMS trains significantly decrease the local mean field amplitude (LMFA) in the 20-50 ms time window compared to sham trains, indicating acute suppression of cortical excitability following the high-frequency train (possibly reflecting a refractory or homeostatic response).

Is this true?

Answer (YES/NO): NO